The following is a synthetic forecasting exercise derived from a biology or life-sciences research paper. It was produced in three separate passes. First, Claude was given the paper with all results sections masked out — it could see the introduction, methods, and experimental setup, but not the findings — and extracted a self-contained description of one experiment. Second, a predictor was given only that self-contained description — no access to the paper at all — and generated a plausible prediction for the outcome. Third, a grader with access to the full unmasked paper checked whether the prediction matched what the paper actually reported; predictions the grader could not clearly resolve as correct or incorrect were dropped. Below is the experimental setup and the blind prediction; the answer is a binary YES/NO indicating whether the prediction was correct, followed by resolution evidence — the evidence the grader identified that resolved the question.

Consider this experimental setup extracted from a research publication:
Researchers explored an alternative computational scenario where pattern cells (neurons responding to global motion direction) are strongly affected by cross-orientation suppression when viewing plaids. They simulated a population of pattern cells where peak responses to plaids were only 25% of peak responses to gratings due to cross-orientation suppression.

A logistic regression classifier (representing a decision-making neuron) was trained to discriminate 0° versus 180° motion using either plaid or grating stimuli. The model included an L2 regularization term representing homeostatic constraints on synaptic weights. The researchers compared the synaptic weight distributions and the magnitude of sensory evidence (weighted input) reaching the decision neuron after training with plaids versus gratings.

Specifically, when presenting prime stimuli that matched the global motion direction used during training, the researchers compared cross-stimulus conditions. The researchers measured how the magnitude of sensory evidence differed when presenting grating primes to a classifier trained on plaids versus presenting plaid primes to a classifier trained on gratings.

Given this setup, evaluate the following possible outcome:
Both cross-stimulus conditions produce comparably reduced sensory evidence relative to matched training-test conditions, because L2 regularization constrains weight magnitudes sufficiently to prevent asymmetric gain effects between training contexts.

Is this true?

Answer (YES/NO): NO